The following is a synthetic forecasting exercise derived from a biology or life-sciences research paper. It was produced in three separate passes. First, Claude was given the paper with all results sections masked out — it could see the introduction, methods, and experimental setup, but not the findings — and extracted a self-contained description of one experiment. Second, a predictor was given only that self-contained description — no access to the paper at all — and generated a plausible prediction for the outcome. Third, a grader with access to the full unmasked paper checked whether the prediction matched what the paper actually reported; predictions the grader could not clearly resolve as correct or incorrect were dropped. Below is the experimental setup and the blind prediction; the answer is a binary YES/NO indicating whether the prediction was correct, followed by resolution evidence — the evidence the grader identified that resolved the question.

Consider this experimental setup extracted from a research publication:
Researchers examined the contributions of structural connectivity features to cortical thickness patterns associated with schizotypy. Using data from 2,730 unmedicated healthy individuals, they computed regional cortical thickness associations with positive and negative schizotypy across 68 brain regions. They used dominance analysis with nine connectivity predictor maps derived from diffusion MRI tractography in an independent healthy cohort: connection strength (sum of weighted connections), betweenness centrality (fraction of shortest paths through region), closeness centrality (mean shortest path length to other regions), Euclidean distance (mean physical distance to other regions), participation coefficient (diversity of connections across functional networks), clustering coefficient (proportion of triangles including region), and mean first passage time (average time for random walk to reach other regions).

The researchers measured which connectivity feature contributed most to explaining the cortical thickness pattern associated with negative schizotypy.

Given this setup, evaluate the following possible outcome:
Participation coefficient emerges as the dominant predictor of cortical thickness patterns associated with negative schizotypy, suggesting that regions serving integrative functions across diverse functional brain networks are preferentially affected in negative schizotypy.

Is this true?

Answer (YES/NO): NO